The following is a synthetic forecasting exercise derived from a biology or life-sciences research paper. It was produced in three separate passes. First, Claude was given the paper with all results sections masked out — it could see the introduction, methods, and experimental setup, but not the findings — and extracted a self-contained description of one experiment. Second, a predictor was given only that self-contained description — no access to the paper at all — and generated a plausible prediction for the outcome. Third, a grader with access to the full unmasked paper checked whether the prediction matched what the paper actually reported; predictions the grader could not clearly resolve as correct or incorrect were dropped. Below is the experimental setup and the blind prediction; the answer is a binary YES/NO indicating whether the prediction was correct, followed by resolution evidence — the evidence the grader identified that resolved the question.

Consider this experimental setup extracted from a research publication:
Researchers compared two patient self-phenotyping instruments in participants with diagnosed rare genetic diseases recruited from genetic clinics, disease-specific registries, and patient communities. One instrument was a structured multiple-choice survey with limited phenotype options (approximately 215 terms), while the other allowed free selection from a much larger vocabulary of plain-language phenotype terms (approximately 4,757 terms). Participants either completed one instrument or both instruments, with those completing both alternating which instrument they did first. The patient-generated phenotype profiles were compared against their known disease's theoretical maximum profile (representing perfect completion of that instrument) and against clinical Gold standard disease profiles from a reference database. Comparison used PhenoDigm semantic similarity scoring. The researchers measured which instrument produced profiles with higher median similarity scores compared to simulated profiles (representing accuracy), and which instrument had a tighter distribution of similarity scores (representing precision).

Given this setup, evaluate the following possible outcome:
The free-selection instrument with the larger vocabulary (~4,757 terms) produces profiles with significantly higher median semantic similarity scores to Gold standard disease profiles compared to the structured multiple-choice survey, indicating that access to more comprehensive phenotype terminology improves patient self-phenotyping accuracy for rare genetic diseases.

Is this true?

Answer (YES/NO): NO